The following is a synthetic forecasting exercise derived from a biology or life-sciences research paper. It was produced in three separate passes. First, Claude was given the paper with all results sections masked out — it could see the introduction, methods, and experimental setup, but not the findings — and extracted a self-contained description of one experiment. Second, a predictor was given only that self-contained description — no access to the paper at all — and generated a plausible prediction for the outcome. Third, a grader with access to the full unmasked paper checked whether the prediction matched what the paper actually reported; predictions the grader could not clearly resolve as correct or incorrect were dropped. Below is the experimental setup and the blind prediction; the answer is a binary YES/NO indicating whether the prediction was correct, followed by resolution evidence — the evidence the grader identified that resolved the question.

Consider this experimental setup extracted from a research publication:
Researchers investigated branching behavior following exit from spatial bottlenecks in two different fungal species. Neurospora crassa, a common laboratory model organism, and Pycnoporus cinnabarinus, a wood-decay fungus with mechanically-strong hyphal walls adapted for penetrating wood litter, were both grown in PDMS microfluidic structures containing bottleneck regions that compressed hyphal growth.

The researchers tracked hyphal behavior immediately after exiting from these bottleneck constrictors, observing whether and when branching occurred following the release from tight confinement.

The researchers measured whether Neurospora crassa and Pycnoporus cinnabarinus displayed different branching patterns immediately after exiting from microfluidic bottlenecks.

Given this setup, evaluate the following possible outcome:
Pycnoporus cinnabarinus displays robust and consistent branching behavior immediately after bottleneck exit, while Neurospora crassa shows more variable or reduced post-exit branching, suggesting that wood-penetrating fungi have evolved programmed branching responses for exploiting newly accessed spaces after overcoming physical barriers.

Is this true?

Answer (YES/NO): NO